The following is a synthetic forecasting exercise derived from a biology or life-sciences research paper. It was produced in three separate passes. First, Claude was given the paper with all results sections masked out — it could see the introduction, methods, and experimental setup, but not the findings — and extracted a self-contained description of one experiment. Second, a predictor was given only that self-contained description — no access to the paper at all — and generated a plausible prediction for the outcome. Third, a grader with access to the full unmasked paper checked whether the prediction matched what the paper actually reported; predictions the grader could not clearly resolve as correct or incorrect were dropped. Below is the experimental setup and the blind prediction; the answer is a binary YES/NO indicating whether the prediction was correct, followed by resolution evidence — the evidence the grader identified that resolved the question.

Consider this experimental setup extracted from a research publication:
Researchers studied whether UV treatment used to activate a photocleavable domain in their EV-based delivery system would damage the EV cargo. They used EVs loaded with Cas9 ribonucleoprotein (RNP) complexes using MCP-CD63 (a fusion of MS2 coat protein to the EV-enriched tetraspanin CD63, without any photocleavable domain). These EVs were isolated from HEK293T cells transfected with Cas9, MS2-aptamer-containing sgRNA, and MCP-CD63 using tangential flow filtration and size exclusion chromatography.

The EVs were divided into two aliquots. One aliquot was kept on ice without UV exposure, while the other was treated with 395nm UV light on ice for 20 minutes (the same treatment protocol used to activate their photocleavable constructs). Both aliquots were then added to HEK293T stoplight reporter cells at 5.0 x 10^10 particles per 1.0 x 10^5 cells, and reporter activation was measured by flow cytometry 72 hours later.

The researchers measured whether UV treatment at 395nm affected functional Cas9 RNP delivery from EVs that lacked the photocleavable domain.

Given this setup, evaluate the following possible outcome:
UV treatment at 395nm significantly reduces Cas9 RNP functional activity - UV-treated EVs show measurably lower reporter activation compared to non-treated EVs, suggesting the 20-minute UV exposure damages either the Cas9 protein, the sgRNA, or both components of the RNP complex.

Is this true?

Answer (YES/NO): NO